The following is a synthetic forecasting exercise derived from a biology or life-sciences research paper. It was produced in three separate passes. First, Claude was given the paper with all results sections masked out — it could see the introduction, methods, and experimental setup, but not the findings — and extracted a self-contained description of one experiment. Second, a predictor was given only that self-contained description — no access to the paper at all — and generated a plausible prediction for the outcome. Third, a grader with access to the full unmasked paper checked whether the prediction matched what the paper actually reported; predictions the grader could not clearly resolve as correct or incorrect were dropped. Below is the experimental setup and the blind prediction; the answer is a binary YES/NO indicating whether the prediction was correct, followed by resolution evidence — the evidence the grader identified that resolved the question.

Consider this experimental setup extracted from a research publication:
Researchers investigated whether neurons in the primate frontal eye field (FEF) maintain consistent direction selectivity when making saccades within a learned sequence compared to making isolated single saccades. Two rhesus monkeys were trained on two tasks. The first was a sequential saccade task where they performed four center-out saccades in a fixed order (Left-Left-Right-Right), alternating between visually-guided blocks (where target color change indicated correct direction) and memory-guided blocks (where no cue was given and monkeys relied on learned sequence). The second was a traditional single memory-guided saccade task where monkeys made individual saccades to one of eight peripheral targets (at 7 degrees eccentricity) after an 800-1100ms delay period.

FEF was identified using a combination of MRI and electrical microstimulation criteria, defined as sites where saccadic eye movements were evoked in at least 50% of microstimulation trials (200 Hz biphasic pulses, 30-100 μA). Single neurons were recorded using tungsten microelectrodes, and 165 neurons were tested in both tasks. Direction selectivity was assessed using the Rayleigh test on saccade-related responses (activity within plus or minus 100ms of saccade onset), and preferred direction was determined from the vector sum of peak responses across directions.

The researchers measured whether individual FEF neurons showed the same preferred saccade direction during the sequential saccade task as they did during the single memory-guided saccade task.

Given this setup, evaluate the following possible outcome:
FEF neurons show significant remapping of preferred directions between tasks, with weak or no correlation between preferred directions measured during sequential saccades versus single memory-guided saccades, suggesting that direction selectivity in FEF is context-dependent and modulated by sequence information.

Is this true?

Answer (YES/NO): YES